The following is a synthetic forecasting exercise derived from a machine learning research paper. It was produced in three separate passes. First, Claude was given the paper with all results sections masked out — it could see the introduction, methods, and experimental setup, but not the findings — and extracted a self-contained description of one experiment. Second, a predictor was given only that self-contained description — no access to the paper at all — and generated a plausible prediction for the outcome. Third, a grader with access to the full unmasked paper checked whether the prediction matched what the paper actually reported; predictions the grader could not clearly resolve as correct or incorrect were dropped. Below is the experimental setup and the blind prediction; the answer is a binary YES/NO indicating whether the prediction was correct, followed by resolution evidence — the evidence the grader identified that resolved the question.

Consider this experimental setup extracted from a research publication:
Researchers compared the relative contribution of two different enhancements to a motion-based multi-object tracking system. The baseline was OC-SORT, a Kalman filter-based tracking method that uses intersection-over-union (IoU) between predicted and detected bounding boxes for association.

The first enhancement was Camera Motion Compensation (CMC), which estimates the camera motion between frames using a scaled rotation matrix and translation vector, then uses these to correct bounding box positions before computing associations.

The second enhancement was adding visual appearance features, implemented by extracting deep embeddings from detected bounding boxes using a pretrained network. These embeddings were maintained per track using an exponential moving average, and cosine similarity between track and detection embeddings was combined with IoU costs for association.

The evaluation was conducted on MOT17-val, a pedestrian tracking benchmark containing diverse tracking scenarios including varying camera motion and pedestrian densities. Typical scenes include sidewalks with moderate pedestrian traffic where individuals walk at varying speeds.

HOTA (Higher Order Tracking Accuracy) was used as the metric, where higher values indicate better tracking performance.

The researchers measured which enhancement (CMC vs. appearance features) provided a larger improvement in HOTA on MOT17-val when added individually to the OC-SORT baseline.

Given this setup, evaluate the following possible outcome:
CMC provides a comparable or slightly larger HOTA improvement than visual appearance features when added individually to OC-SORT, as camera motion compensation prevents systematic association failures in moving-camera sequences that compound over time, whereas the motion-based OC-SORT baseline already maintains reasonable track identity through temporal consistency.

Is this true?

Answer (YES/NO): NO